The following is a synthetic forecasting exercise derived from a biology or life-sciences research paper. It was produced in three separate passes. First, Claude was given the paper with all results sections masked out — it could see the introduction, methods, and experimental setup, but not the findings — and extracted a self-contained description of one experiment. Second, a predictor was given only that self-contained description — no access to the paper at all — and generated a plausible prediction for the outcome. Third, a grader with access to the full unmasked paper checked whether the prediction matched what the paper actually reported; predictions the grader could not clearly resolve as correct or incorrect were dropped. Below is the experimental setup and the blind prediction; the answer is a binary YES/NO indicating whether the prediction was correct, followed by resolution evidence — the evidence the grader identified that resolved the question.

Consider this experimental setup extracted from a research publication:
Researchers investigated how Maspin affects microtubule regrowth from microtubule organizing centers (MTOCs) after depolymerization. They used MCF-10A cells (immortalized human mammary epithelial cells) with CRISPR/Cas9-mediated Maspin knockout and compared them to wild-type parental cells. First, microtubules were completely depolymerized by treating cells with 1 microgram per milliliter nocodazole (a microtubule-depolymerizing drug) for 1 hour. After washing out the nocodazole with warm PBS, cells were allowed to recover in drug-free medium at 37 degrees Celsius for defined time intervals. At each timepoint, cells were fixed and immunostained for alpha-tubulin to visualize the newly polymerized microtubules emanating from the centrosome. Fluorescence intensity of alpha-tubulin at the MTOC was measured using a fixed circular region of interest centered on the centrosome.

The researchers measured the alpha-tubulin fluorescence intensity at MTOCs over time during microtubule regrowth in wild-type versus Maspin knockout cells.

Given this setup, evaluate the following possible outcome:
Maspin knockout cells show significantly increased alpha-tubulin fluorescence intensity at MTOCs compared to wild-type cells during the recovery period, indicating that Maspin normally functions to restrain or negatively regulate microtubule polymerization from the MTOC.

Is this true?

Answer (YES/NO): YES